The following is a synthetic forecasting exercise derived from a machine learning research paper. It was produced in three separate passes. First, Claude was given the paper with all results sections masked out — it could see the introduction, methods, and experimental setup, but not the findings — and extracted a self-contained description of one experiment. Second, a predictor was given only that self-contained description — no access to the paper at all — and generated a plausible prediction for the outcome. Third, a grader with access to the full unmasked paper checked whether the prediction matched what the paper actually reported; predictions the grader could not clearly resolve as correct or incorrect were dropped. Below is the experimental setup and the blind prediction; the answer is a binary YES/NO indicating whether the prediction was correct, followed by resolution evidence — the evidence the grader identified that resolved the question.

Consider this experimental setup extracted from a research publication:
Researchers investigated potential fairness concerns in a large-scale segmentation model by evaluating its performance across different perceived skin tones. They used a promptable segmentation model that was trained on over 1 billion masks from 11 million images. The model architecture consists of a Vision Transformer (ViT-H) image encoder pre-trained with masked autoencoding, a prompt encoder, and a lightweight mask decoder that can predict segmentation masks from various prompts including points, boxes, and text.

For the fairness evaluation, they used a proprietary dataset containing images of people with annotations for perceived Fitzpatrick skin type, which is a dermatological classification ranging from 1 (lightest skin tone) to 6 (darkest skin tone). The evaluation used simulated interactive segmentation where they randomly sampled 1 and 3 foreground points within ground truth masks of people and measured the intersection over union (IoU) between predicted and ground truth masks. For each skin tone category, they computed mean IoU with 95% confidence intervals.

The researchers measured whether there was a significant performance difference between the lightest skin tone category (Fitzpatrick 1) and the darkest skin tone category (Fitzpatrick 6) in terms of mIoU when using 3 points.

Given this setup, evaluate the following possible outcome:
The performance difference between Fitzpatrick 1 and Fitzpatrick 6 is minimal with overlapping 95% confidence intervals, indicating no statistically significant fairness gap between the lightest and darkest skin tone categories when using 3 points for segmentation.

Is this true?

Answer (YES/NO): YES